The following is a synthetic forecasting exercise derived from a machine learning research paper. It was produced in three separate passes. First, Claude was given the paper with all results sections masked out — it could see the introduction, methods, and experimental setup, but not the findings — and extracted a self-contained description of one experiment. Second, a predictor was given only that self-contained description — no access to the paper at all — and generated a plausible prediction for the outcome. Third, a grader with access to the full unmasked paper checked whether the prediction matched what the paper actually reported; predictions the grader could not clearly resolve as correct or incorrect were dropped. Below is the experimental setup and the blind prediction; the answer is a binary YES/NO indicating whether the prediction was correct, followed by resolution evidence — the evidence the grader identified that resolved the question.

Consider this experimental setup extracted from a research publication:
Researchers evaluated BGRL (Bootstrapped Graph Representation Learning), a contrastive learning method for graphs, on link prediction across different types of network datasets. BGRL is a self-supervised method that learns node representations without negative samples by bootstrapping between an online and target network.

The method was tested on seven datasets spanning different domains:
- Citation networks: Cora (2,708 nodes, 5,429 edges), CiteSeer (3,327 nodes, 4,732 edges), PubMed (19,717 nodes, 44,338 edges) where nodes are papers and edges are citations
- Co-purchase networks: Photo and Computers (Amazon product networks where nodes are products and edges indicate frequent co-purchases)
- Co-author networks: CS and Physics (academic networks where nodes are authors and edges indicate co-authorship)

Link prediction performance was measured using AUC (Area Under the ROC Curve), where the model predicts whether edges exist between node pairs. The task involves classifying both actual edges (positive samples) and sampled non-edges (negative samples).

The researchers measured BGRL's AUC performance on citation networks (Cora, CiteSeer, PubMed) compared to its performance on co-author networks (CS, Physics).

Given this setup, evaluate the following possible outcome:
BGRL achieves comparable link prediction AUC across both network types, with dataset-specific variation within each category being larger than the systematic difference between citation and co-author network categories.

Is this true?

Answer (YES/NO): NO